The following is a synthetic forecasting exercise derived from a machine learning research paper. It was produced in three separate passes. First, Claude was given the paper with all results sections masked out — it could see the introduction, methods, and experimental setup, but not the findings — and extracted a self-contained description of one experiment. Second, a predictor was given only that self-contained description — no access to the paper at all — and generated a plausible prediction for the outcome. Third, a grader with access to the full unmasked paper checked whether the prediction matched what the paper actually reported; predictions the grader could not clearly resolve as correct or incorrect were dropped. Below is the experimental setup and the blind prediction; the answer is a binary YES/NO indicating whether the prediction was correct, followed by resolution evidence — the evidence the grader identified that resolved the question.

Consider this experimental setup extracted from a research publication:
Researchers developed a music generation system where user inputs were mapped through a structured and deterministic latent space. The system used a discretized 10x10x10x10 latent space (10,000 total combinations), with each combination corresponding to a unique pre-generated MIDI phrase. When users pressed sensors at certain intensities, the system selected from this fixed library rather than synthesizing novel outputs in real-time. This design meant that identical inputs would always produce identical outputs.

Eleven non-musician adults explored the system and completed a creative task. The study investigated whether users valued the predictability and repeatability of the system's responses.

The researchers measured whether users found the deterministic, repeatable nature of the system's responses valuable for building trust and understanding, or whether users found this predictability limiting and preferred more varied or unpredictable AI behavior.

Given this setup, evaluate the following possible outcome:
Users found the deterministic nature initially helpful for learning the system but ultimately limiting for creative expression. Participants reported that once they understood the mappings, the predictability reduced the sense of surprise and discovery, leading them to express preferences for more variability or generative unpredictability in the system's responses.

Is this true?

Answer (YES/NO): NO